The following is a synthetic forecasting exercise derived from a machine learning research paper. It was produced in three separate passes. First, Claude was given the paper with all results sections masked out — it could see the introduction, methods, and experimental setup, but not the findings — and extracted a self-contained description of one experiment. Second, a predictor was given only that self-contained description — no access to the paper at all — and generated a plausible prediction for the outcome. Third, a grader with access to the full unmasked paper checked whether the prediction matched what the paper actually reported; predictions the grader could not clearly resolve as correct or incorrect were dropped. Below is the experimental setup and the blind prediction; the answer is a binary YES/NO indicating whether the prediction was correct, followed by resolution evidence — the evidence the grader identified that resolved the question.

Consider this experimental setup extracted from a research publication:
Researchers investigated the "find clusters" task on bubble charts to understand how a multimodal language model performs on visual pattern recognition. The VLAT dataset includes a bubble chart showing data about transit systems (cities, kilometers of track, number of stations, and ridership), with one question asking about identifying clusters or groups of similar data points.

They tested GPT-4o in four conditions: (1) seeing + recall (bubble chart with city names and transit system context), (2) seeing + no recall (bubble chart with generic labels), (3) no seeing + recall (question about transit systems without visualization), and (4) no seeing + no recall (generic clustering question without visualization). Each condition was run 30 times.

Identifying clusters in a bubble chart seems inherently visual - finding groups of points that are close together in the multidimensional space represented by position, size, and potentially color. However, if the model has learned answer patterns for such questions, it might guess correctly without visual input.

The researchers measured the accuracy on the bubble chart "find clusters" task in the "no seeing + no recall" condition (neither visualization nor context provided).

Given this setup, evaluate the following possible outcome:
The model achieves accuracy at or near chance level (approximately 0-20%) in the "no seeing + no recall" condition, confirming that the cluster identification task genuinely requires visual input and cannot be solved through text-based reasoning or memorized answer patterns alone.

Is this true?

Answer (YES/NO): NO